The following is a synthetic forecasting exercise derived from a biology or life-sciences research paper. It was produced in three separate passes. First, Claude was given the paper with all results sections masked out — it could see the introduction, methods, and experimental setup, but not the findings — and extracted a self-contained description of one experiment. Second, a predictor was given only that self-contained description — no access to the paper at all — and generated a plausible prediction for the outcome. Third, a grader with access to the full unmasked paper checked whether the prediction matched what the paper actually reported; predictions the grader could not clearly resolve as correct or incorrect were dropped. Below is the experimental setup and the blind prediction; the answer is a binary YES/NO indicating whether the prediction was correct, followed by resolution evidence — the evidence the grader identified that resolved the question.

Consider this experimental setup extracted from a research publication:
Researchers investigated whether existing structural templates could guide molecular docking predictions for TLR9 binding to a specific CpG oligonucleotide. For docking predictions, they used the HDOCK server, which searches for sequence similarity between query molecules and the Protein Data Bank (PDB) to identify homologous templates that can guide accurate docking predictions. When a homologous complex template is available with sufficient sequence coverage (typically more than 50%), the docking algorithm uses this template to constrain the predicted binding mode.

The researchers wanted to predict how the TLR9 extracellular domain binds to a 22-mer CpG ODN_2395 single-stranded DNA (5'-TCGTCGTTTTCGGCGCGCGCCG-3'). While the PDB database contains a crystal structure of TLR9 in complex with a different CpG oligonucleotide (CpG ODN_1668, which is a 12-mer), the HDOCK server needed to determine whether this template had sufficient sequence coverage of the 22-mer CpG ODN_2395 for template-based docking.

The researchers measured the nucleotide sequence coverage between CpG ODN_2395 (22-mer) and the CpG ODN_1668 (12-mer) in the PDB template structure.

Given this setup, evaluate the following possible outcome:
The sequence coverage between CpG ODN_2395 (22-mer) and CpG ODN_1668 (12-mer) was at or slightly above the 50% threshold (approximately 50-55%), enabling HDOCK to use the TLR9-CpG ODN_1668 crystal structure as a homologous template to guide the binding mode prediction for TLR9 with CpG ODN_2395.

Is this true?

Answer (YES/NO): NO